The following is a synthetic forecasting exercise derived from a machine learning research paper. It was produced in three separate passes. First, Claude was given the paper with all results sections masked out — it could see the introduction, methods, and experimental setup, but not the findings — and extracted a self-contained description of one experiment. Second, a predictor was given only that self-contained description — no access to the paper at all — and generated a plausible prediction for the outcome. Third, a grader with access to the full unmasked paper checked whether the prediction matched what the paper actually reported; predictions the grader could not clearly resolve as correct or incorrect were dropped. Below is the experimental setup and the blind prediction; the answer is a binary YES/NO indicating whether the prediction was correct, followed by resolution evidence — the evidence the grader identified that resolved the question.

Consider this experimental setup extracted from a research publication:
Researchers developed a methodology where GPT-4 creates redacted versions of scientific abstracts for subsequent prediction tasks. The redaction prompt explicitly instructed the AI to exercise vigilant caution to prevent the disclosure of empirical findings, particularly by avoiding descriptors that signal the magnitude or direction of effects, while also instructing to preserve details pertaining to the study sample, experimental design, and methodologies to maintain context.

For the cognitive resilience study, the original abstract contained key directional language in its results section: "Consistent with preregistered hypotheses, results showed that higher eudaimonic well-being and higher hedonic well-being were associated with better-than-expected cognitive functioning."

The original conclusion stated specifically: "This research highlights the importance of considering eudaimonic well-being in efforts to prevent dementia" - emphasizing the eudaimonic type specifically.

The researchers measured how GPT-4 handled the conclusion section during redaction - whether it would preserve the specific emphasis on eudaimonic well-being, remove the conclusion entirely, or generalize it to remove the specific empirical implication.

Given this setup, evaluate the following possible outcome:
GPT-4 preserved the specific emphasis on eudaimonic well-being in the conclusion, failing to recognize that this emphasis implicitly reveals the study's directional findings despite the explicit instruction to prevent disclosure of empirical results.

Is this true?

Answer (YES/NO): NO